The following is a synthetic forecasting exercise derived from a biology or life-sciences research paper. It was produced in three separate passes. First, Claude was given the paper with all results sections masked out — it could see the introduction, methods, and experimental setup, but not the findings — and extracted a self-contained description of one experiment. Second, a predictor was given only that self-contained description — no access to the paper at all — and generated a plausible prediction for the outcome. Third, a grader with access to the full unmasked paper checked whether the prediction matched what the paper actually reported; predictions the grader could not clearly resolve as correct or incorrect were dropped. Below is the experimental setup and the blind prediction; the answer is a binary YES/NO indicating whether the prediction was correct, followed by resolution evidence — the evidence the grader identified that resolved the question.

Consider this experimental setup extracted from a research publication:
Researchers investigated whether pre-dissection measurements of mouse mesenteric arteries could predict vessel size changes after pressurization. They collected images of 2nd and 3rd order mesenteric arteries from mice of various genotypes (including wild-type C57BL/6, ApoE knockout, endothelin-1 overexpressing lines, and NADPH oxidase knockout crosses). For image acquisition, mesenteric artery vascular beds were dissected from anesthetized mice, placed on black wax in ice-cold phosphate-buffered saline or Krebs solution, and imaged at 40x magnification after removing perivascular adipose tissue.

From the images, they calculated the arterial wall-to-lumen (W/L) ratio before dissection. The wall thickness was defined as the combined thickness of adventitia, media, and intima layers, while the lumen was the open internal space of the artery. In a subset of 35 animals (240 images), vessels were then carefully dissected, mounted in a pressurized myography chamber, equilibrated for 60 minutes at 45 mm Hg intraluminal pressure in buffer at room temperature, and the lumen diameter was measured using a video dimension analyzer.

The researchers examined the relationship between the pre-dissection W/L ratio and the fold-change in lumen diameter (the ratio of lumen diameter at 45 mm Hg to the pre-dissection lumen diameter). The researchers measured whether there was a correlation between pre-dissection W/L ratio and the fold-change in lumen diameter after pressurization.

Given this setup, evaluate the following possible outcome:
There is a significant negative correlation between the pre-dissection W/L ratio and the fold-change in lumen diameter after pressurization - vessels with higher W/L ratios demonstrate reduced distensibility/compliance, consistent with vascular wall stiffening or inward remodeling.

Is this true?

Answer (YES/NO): NO